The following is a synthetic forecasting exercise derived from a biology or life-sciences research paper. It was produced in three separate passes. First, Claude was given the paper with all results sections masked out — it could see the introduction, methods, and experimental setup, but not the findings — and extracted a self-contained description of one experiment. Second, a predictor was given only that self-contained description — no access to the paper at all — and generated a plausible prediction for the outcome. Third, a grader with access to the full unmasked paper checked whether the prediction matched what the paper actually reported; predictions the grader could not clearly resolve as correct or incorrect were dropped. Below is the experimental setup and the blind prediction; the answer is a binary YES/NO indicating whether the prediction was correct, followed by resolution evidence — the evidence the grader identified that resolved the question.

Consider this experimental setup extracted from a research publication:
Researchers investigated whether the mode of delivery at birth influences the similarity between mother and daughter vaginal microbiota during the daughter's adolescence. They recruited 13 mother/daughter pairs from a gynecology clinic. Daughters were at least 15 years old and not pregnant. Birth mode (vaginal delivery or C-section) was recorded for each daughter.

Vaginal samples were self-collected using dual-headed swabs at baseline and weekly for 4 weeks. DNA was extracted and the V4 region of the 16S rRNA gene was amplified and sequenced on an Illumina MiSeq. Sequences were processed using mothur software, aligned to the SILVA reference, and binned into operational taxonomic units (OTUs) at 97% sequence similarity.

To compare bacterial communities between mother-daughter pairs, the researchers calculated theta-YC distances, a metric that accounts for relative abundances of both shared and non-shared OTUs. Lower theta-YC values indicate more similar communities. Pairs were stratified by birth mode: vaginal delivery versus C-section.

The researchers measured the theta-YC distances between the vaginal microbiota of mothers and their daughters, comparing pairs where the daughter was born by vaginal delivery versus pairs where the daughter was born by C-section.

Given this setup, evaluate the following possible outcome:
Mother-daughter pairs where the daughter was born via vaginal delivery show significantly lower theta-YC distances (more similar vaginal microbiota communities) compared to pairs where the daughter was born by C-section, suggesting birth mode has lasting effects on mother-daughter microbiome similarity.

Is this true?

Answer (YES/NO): YES